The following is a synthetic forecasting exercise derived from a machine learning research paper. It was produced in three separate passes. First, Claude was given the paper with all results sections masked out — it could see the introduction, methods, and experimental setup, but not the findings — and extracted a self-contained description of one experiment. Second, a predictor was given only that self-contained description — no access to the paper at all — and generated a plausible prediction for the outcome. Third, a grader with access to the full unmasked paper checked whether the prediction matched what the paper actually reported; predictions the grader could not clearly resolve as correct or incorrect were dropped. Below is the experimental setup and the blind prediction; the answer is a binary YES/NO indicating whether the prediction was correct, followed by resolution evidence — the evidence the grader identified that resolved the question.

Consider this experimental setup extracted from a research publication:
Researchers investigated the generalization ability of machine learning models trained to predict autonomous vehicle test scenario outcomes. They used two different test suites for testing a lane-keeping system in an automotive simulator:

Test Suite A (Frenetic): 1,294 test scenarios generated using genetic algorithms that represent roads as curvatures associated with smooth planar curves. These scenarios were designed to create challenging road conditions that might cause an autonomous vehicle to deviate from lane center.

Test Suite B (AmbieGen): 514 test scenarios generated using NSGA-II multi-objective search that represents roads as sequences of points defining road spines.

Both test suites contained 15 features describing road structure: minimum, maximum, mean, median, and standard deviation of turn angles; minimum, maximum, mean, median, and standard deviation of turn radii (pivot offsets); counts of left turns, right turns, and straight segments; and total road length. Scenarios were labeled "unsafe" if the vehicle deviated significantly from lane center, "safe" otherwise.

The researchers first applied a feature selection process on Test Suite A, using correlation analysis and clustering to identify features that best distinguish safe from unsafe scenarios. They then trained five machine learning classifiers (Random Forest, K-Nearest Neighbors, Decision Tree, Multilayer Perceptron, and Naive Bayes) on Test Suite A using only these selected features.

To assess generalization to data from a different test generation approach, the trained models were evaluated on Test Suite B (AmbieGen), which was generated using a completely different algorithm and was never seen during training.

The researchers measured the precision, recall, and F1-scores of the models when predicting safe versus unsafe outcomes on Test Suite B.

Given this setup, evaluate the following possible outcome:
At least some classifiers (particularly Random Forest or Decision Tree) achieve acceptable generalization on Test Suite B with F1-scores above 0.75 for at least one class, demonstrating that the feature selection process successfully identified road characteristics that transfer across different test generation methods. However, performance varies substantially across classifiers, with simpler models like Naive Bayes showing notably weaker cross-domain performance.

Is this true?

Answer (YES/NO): NO